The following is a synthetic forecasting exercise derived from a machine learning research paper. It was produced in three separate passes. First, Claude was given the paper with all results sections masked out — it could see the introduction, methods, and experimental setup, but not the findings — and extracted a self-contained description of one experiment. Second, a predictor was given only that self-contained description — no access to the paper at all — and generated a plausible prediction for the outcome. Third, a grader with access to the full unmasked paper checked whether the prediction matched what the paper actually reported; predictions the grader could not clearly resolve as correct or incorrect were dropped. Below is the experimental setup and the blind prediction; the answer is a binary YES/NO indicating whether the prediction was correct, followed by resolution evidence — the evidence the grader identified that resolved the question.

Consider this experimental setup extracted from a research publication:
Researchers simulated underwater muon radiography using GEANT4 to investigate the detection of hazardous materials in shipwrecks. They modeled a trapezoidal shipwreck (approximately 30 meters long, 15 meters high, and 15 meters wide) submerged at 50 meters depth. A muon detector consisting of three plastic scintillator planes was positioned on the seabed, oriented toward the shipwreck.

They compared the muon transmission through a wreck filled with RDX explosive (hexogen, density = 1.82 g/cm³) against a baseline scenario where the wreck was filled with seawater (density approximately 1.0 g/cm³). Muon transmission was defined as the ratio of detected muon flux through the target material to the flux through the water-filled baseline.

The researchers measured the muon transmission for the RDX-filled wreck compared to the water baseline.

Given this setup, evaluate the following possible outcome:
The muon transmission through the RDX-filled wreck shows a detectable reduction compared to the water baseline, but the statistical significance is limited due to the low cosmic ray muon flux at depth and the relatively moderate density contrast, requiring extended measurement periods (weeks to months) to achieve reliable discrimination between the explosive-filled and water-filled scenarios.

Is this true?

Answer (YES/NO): NO